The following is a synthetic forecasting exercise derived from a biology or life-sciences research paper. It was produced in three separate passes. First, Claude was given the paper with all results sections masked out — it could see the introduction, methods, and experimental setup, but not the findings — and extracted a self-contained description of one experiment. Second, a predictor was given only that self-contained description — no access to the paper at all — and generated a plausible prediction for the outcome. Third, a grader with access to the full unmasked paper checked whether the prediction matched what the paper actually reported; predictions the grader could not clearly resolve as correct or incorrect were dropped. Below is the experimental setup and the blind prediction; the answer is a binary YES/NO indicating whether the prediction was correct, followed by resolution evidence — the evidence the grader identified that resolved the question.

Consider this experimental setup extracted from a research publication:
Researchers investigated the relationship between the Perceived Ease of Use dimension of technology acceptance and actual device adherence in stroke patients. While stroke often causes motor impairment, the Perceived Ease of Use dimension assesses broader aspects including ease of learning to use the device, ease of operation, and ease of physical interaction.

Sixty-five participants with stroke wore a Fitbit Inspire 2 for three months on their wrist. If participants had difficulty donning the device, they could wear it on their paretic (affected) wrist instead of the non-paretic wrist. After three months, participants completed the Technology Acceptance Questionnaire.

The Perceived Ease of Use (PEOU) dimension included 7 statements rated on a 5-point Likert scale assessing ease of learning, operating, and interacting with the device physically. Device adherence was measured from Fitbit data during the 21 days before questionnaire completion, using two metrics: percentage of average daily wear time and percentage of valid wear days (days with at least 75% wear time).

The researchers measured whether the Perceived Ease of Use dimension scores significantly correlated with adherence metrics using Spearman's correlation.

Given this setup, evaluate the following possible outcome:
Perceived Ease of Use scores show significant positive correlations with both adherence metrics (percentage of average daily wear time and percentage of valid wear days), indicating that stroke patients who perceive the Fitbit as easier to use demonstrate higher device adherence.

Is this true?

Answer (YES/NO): NO